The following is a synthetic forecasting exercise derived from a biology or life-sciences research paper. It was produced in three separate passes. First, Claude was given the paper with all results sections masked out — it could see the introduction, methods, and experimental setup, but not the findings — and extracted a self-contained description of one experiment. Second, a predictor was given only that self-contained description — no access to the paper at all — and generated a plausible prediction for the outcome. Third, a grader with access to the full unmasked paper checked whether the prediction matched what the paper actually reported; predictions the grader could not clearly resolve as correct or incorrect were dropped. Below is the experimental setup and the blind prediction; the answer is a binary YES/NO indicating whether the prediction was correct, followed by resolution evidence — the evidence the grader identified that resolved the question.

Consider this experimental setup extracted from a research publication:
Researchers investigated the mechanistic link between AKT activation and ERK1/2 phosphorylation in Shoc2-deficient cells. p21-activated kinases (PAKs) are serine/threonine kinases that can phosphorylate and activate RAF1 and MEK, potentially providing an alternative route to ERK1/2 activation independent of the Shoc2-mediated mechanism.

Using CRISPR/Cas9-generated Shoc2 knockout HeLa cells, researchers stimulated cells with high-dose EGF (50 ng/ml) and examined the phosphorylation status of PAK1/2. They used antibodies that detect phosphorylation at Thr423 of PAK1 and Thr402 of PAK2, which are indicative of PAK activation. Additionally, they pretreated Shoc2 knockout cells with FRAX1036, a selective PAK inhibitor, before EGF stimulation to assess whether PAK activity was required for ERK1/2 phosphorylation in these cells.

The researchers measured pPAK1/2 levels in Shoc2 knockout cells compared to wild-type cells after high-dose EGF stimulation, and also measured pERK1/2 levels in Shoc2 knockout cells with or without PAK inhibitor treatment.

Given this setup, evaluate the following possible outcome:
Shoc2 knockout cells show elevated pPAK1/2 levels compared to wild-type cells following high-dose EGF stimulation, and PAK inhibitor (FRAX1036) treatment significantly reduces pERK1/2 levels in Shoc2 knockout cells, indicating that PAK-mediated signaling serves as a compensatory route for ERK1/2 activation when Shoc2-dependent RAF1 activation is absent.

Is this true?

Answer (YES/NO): YES